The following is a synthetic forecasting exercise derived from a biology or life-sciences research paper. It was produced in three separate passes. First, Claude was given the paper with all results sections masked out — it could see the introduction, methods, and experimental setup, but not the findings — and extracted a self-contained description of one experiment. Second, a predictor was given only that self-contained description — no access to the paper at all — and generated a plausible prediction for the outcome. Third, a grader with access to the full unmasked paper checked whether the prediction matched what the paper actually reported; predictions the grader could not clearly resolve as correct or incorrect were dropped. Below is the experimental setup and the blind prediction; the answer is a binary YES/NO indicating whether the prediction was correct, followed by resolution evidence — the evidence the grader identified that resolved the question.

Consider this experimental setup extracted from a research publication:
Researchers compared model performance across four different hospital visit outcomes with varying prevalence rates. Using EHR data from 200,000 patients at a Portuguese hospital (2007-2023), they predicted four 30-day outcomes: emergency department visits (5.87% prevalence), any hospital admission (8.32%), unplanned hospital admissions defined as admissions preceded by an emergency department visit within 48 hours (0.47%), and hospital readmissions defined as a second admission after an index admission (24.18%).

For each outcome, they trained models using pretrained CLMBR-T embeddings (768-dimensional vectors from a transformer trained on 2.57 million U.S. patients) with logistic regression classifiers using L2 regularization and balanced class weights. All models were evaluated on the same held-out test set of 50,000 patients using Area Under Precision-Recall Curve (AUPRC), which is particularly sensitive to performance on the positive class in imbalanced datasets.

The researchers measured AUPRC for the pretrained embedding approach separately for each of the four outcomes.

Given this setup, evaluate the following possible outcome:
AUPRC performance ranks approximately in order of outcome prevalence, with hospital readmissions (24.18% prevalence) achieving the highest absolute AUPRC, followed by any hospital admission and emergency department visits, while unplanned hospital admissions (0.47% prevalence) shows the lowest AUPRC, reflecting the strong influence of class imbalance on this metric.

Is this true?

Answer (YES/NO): YES